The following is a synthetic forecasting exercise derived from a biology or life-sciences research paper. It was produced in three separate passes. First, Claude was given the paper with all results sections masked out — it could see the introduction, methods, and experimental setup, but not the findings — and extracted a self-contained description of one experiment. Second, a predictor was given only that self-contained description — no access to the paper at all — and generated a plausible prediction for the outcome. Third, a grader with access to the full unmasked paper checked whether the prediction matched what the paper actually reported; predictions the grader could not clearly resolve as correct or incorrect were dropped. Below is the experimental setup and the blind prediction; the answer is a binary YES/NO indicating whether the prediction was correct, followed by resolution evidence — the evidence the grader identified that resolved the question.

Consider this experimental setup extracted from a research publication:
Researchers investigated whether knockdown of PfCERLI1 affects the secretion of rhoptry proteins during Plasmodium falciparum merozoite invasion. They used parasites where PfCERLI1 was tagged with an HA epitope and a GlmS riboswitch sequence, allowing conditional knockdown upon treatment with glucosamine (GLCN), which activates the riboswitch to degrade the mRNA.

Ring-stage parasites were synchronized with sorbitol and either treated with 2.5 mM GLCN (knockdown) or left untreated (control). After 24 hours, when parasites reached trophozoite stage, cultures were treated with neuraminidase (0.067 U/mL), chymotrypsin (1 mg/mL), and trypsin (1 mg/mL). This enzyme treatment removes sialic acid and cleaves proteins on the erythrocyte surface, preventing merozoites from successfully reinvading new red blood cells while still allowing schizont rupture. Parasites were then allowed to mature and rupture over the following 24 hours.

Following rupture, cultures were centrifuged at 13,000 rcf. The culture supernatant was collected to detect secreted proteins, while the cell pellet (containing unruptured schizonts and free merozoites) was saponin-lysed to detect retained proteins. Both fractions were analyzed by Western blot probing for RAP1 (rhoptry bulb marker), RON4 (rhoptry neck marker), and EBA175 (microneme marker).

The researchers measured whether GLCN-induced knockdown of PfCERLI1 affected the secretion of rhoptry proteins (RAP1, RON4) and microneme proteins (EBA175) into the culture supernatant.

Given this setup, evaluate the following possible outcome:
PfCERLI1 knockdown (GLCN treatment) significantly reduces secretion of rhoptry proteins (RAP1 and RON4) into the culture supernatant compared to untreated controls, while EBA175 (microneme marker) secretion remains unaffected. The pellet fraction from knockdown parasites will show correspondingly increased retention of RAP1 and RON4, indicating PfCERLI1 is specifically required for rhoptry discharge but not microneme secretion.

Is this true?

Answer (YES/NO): NO